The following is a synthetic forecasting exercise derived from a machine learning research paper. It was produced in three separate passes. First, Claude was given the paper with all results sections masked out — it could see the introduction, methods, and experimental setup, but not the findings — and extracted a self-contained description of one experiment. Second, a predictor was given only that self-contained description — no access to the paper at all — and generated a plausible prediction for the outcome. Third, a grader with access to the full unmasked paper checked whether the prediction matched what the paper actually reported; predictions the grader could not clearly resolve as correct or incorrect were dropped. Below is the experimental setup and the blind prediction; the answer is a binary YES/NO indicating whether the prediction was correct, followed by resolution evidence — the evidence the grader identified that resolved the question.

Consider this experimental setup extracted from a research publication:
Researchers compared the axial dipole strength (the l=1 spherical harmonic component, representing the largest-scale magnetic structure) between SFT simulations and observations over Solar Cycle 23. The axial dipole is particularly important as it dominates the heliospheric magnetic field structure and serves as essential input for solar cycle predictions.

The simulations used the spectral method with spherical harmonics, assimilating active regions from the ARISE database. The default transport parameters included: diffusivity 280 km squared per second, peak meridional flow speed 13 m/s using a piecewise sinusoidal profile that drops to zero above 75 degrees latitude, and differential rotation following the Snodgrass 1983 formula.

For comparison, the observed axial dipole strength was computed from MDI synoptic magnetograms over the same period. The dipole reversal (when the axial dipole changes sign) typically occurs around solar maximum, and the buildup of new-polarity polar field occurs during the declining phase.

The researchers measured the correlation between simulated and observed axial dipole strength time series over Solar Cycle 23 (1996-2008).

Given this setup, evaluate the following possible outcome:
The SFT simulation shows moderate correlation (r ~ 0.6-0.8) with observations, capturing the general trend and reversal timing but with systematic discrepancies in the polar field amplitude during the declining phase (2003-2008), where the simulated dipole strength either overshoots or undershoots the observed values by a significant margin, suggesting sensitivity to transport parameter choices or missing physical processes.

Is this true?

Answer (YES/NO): NO